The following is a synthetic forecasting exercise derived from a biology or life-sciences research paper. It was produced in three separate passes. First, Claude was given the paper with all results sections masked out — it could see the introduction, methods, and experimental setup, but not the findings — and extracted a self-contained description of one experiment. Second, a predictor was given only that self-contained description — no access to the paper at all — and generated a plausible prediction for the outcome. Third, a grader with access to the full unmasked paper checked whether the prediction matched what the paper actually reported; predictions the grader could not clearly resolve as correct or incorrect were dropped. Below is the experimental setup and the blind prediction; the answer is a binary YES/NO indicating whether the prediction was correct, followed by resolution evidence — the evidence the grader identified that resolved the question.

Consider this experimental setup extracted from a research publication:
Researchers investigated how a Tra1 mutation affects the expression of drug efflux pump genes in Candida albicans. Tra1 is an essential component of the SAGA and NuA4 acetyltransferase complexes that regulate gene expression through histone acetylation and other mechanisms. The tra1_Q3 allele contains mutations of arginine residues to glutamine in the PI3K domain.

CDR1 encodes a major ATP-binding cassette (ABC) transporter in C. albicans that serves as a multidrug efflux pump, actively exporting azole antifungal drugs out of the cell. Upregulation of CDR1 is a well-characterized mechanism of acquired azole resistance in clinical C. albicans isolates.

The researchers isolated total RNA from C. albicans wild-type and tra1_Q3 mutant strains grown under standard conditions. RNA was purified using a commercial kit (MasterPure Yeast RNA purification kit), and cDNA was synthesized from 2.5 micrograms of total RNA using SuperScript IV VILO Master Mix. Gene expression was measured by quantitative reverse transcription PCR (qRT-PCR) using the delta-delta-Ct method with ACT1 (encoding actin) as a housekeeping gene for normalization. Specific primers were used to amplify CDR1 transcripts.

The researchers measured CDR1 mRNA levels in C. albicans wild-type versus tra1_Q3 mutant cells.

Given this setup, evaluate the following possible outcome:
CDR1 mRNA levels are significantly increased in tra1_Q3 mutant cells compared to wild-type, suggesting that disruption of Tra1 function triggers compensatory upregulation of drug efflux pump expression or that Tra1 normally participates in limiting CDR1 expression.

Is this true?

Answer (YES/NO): YES